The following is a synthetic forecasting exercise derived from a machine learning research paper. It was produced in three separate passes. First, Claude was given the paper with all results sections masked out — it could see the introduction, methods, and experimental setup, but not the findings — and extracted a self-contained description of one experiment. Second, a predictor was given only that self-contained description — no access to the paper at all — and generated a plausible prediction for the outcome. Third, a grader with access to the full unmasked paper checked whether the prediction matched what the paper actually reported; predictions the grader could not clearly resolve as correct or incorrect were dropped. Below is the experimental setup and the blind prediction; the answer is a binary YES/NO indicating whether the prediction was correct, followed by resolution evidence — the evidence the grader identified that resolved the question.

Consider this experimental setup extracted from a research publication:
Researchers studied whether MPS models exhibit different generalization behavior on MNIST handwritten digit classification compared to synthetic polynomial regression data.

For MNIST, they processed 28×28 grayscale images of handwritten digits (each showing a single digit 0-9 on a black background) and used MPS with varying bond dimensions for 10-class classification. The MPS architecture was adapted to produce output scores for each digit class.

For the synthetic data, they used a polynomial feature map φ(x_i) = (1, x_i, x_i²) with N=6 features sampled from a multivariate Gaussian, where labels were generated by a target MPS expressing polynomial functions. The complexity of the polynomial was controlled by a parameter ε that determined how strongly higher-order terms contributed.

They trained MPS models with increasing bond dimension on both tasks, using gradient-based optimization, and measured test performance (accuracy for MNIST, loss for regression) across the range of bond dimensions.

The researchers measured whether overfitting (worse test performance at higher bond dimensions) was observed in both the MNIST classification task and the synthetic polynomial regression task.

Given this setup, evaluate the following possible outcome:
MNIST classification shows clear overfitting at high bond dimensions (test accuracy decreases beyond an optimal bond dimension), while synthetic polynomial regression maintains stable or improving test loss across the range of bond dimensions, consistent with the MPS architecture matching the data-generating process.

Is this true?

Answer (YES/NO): NO